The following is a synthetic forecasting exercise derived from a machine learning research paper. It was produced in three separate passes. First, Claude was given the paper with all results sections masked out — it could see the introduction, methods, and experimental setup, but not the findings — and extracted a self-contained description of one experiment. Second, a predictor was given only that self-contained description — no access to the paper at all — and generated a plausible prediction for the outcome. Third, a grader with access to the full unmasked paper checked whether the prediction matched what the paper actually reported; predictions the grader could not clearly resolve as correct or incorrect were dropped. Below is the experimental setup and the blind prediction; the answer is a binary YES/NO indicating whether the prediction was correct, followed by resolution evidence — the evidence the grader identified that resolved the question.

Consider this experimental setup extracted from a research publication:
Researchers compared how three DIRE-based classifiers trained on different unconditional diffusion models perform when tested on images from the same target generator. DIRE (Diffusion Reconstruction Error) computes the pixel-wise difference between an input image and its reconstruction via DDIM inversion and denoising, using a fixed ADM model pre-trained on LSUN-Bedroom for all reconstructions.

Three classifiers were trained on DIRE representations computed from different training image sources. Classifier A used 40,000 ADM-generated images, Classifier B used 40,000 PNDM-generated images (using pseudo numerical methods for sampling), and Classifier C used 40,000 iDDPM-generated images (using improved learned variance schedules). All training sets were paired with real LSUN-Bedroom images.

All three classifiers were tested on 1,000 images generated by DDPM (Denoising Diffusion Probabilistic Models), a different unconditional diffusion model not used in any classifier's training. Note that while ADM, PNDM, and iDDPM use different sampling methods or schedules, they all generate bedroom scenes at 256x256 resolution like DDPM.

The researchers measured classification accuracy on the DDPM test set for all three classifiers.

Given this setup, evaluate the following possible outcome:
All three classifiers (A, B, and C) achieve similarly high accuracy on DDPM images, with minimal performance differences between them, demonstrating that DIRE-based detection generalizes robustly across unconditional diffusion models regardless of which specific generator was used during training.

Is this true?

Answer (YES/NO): YES